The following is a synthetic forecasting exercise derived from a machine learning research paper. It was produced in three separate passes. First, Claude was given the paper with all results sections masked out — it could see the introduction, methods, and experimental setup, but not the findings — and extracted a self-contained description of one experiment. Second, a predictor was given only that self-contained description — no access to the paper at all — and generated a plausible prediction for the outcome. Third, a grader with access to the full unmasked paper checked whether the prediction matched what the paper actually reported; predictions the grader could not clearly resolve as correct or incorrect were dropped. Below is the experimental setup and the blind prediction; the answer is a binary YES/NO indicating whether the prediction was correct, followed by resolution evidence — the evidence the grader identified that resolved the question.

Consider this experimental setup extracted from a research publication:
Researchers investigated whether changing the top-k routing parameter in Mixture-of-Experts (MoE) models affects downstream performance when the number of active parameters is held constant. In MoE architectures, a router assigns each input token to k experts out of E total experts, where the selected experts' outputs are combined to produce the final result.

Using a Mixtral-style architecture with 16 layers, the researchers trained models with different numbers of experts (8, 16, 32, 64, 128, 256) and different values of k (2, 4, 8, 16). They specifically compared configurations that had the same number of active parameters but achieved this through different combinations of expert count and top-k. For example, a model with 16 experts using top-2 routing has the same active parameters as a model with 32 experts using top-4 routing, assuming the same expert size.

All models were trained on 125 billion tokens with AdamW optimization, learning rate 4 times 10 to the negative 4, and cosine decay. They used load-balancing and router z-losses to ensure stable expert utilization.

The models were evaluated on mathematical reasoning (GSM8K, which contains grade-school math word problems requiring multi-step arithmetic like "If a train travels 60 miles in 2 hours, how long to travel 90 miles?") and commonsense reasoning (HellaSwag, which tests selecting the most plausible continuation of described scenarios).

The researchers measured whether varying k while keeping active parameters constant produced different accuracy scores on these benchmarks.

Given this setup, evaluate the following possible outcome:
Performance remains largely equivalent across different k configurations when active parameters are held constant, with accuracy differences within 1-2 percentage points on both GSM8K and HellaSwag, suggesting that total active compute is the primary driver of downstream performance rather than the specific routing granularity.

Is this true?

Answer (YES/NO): YES